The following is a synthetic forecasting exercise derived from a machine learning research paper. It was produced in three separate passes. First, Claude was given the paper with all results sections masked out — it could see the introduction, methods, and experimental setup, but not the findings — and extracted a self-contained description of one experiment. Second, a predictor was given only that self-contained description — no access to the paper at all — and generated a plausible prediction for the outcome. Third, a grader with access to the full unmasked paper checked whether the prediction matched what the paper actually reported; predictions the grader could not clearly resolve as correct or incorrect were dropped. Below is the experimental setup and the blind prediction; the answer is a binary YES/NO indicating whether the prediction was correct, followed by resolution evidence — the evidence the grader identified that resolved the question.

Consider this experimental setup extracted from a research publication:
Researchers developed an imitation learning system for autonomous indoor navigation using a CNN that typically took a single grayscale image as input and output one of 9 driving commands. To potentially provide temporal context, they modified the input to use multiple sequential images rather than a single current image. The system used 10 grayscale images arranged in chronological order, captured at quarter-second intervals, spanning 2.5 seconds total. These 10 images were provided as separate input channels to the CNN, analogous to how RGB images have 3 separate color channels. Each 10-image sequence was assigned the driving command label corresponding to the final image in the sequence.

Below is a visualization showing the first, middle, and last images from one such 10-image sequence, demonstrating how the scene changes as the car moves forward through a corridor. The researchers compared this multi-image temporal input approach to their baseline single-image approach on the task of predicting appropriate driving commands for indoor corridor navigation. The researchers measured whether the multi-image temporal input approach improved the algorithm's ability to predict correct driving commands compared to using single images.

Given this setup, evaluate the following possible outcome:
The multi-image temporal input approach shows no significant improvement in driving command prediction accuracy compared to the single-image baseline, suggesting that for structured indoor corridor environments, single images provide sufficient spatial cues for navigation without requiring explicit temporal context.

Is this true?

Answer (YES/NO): NO